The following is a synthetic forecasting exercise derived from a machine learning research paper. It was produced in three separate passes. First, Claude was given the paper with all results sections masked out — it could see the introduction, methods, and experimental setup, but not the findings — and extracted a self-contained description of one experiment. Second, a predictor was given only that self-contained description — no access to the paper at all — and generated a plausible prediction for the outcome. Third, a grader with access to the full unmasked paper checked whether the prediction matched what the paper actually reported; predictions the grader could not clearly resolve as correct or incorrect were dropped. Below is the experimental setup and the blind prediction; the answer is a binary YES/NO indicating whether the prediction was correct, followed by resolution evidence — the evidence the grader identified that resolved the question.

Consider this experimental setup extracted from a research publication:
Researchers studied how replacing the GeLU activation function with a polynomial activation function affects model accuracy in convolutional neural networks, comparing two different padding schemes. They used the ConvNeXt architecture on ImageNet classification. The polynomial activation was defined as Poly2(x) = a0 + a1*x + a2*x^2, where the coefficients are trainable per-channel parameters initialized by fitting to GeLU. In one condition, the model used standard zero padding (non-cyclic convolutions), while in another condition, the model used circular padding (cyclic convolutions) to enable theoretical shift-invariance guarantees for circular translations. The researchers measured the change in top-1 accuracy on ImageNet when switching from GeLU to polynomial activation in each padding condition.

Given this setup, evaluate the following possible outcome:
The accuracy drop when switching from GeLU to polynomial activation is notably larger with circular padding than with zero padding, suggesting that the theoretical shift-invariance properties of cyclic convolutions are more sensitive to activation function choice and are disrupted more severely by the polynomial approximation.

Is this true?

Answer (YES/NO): YES